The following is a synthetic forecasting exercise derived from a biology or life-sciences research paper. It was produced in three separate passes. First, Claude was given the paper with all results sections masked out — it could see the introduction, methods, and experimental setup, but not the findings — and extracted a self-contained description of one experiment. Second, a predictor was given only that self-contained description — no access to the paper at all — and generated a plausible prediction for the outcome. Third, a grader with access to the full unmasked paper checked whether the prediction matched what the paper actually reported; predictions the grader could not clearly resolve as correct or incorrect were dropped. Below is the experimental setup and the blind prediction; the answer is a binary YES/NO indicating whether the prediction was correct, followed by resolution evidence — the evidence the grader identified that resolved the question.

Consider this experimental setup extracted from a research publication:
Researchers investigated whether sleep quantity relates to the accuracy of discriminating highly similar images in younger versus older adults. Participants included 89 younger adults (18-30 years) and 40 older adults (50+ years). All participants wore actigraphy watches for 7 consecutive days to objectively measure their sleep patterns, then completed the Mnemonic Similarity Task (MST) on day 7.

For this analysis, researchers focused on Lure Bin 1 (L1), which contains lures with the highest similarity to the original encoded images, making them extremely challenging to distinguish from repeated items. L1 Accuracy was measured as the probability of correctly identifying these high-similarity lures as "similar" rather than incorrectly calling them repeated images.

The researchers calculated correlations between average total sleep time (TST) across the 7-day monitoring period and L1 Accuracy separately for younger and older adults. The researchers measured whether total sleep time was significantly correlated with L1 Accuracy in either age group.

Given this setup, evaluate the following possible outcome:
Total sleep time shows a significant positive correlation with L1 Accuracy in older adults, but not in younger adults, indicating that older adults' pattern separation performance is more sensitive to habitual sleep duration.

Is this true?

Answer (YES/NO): YES